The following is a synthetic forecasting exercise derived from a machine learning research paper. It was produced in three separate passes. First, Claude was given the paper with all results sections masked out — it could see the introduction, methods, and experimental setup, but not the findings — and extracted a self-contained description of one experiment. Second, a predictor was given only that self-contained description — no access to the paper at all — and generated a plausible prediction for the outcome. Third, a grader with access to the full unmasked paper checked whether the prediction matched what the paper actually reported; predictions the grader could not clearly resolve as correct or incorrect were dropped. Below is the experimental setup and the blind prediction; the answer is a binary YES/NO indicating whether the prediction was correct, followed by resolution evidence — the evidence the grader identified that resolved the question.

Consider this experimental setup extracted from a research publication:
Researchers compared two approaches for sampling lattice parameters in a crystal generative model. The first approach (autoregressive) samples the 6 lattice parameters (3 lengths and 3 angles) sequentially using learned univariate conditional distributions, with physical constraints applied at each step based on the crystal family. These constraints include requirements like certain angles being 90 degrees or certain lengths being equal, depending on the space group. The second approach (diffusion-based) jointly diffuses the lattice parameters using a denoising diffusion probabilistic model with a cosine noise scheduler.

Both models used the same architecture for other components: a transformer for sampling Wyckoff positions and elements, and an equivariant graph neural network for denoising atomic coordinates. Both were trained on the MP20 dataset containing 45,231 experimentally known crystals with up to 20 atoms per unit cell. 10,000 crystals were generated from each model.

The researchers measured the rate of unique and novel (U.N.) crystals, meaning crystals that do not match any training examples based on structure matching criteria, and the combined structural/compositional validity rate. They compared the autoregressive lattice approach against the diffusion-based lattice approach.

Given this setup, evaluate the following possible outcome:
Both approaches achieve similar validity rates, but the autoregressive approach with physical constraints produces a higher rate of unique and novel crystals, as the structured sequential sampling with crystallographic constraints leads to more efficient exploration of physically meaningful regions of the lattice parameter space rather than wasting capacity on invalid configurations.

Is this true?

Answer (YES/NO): NO